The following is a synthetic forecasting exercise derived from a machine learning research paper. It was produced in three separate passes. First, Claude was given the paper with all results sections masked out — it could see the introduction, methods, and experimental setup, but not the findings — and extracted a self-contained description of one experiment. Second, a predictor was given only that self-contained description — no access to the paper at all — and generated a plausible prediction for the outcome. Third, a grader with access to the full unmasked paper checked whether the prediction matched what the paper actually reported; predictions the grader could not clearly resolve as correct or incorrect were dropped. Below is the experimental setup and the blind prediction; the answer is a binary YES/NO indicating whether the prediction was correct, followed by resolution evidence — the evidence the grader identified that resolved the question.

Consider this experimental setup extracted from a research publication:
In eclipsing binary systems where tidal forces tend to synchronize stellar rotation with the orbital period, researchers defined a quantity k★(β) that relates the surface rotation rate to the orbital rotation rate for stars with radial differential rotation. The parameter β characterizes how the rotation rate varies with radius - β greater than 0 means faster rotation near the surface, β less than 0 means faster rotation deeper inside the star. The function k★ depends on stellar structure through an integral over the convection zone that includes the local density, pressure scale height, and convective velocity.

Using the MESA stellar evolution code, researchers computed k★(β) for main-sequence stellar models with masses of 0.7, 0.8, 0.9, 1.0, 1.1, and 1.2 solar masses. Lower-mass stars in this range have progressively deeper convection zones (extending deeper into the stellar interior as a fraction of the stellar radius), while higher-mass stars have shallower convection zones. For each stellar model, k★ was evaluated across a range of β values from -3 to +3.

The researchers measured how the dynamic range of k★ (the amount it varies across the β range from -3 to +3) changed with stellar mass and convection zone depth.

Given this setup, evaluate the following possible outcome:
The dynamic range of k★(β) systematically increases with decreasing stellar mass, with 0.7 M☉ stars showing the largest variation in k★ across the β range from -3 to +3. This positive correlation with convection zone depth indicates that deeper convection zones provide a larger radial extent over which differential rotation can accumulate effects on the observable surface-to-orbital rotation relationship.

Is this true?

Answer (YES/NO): YES